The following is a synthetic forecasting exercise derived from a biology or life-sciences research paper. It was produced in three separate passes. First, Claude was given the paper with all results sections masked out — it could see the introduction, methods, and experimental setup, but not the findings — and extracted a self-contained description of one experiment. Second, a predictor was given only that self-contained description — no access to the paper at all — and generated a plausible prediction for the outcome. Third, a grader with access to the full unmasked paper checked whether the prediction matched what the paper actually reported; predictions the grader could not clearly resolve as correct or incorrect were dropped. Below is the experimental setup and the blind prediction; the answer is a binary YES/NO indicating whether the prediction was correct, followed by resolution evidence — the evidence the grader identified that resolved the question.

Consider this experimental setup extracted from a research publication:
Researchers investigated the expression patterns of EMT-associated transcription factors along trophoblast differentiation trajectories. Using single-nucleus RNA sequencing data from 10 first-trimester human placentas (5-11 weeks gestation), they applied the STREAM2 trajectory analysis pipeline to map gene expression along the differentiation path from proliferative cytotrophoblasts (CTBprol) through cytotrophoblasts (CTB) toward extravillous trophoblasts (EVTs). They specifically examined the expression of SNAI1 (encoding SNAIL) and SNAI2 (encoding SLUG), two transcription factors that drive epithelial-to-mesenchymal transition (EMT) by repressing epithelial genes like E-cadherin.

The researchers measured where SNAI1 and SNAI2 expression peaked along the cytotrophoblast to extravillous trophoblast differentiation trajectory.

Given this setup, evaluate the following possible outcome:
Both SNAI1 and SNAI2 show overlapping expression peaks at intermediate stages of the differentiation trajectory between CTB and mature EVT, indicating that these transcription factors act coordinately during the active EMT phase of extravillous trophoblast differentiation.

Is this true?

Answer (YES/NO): NO